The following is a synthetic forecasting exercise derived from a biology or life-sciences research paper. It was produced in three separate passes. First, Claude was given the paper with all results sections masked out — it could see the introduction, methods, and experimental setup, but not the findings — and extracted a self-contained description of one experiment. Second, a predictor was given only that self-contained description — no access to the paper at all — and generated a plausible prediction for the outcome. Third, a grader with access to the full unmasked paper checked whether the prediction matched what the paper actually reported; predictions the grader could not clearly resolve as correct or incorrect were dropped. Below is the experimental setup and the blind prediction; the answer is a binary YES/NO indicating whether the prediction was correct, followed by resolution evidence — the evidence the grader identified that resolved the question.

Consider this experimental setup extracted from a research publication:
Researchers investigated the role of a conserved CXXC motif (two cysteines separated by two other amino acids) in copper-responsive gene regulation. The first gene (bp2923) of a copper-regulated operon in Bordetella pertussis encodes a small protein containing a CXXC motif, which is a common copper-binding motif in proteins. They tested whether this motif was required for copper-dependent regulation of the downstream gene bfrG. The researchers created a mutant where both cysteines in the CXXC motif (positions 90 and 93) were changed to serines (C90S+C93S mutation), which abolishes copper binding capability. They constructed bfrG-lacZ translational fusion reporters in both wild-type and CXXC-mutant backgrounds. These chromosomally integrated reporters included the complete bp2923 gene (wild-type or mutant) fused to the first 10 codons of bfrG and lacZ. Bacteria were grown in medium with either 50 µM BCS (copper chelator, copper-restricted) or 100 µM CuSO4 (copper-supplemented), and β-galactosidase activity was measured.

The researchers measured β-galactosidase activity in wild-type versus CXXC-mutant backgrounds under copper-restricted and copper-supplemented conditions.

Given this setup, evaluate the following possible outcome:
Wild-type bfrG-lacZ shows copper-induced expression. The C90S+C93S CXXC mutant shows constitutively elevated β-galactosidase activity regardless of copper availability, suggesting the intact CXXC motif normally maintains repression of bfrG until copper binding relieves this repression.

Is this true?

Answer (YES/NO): NO